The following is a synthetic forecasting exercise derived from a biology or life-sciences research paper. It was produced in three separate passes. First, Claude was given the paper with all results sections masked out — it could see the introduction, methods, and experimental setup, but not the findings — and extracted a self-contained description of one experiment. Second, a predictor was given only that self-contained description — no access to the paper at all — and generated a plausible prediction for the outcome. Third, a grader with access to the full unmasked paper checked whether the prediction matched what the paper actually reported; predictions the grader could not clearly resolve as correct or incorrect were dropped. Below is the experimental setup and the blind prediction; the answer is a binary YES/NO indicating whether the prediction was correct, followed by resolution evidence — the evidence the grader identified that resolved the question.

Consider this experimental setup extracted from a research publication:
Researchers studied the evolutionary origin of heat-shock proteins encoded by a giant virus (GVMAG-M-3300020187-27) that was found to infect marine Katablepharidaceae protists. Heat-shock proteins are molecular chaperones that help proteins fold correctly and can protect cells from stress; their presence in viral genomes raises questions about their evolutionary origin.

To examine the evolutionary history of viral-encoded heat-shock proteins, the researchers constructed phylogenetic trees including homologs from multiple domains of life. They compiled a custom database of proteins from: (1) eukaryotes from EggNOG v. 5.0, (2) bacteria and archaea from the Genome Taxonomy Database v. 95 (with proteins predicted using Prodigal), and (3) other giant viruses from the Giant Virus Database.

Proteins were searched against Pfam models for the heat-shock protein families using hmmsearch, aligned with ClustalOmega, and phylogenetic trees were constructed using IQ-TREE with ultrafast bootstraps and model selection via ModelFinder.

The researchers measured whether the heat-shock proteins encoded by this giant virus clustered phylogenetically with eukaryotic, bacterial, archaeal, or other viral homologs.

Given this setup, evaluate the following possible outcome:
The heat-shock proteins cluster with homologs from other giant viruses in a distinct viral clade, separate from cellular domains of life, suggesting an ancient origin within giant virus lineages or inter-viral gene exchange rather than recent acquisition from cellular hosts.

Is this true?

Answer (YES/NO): NO